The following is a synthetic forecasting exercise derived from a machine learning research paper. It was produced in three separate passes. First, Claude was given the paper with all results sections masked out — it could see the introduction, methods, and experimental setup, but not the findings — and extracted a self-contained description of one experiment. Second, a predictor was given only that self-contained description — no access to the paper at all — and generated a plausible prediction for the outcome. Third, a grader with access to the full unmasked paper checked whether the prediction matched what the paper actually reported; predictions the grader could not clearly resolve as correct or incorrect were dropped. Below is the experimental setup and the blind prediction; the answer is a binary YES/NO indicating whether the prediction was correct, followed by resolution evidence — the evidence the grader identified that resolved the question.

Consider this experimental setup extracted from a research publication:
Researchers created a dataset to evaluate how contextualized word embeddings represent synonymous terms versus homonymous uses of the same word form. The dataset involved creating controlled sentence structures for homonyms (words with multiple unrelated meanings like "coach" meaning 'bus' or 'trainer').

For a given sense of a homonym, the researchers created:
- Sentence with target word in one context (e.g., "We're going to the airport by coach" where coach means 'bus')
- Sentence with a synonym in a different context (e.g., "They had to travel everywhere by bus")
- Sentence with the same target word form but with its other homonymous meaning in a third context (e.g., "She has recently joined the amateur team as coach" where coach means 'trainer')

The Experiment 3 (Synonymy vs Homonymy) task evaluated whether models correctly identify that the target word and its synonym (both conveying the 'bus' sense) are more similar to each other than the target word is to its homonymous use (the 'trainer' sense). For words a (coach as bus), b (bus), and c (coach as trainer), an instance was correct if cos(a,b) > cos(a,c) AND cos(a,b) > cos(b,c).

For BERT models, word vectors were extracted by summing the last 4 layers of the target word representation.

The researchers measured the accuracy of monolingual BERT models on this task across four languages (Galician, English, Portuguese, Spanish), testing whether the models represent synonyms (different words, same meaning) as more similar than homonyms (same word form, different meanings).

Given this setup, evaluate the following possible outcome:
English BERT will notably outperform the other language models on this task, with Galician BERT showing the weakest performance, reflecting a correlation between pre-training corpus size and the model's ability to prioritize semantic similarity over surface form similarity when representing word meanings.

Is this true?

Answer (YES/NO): NO